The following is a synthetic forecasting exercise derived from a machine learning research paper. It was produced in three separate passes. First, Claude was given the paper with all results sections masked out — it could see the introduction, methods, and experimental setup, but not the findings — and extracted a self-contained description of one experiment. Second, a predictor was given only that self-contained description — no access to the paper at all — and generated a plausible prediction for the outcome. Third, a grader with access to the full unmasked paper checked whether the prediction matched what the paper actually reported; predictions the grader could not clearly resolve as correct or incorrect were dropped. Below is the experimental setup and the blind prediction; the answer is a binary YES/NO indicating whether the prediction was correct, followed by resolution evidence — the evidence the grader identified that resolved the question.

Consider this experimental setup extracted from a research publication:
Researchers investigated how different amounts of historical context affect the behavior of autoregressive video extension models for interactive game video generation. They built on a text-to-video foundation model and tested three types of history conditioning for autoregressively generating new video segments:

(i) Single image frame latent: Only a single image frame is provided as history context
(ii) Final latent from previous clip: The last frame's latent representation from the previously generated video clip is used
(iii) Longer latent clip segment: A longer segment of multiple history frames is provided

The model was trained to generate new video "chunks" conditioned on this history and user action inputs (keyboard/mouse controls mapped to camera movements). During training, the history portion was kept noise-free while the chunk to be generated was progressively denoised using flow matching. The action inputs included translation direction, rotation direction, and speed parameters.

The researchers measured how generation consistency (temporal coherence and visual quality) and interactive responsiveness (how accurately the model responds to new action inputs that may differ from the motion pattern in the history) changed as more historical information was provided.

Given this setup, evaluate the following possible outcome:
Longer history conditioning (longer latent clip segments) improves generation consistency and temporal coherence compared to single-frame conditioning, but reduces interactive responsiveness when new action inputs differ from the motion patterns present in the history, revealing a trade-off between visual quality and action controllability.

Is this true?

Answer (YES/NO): YES